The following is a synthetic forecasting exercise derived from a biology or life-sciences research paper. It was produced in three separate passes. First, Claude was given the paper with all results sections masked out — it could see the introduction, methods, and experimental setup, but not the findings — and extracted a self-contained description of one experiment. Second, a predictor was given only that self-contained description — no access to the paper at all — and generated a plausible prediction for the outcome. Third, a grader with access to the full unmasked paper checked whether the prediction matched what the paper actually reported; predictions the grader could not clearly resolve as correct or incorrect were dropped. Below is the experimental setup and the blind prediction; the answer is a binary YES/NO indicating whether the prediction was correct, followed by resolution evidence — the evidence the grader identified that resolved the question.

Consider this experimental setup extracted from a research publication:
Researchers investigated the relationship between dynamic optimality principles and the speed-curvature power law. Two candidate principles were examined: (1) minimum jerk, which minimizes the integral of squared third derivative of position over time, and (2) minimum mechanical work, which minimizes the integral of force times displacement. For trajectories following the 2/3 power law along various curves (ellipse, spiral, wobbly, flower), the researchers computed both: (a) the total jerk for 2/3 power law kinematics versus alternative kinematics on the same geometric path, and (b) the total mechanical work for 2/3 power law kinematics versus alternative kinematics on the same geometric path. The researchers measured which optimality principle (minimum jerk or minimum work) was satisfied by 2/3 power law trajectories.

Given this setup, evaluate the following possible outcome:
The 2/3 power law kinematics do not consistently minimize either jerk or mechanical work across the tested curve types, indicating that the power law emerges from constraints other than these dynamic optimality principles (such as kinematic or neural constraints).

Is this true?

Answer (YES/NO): NO